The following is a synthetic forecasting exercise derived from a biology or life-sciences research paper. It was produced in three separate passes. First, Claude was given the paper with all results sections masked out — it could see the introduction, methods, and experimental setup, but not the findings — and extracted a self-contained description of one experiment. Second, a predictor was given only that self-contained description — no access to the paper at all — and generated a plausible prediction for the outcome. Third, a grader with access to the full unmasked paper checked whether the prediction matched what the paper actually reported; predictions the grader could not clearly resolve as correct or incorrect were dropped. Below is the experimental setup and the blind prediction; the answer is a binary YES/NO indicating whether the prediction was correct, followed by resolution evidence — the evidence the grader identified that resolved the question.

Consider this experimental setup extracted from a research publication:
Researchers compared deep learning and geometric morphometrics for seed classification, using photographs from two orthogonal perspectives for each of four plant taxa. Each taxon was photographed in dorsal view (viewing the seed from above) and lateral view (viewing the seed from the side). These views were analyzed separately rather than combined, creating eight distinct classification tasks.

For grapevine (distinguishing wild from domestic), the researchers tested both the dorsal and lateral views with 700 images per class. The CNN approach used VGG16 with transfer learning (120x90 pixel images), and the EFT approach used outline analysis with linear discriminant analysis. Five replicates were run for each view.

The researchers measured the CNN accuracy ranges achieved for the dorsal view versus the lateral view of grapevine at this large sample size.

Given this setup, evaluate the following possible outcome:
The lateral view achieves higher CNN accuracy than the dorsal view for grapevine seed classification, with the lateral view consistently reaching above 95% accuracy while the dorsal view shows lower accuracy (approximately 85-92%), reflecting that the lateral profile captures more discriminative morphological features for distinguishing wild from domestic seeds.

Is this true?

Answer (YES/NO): NO